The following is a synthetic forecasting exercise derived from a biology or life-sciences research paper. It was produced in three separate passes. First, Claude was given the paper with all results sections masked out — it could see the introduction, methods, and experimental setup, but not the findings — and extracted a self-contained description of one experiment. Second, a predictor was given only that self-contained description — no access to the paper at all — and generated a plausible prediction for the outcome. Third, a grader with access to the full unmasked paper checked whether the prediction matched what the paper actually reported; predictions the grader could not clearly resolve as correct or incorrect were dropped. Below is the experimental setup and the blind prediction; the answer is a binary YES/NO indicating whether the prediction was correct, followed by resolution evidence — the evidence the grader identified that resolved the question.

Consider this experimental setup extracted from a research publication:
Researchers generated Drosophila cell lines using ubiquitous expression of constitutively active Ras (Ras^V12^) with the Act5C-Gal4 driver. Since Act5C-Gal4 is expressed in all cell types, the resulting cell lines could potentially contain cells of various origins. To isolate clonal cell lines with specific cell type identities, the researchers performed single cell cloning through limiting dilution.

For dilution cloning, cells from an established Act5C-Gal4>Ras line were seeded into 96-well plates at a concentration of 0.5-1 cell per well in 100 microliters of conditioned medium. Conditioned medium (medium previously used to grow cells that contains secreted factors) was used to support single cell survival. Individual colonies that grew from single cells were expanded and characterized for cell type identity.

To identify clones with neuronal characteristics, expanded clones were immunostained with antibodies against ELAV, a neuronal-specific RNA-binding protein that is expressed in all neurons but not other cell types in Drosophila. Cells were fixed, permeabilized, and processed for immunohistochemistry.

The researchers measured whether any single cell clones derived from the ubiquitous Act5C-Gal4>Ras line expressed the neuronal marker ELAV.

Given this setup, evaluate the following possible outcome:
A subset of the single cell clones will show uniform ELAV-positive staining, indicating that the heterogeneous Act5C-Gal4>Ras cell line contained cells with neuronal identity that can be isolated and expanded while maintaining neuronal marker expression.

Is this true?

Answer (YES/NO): YES